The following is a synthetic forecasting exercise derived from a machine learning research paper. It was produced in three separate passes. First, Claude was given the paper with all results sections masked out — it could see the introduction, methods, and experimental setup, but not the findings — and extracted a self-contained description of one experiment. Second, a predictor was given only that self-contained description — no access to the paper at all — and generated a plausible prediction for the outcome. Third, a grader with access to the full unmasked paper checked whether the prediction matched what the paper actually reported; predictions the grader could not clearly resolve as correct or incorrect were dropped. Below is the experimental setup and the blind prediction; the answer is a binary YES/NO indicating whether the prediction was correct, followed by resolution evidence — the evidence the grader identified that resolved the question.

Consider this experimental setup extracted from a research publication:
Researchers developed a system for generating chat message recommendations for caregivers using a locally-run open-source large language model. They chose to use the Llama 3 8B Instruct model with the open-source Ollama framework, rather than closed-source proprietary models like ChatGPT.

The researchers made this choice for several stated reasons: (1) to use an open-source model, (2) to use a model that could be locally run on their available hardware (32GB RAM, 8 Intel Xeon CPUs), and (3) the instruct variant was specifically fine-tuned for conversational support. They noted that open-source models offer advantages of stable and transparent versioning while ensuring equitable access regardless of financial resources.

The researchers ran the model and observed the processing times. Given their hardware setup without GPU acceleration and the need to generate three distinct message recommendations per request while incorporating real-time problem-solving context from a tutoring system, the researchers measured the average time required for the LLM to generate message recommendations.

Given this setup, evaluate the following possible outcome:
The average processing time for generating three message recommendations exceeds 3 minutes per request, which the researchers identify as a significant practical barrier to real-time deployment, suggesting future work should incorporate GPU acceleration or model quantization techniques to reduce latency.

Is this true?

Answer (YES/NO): NO